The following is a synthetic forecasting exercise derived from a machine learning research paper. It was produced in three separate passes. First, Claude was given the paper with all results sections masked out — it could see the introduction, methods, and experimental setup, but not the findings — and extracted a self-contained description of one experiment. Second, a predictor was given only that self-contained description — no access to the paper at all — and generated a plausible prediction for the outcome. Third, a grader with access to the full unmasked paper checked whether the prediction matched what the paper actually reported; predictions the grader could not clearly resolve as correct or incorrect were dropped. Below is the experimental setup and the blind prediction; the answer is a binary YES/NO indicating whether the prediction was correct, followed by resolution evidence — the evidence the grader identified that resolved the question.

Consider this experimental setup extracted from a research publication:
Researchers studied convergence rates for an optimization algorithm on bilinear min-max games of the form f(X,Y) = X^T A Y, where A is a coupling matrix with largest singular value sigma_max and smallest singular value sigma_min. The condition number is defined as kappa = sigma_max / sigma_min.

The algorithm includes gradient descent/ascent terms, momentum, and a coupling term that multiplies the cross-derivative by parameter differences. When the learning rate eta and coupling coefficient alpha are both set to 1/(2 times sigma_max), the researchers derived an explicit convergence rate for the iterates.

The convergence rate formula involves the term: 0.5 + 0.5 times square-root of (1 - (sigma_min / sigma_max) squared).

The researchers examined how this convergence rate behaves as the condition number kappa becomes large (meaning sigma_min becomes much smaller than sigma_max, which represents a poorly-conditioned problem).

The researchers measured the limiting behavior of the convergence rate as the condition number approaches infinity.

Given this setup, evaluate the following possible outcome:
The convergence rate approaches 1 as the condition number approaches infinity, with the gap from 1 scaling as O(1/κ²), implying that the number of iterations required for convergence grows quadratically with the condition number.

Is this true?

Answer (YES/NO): YES